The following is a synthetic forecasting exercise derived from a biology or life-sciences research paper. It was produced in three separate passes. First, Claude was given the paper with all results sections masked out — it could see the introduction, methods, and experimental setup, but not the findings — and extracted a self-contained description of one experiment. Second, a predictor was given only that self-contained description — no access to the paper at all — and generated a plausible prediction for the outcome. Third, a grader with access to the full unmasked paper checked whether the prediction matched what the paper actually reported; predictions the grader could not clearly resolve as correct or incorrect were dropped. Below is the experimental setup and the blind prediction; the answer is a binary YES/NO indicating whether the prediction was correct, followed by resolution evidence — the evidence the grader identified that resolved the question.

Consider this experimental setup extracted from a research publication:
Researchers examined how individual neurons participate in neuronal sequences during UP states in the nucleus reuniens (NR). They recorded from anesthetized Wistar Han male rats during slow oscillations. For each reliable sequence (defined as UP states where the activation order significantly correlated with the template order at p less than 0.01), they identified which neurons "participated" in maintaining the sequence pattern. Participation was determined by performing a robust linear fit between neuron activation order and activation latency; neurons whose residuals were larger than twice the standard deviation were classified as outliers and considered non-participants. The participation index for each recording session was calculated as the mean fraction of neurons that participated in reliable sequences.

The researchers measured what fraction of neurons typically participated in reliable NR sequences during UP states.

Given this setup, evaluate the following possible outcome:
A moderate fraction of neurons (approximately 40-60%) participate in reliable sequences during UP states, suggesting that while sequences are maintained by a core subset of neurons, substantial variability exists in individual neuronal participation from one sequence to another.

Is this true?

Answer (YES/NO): NO